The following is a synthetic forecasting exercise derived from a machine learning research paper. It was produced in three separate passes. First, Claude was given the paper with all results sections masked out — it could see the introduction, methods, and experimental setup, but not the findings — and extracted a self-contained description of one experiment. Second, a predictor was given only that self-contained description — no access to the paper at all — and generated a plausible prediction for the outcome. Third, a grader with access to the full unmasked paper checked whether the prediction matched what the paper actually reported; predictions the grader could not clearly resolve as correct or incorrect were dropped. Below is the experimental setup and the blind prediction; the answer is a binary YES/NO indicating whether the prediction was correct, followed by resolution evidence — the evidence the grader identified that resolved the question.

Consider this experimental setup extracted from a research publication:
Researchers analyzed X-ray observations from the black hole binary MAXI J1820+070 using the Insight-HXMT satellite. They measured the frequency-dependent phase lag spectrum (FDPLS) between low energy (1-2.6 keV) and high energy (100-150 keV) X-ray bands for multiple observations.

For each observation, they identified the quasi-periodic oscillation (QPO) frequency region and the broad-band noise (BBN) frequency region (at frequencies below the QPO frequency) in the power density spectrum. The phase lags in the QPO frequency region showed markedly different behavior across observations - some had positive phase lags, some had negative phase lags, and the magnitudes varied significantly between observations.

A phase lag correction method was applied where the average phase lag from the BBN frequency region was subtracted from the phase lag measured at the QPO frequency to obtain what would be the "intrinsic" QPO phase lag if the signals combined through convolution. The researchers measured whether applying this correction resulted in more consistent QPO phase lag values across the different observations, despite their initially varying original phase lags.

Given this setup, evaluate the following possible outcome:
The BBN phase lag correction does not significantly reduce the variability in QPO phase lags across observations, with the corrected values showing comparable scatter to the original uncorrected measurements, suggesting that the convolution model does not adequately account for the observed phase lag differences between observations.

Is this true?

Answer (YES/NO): NO